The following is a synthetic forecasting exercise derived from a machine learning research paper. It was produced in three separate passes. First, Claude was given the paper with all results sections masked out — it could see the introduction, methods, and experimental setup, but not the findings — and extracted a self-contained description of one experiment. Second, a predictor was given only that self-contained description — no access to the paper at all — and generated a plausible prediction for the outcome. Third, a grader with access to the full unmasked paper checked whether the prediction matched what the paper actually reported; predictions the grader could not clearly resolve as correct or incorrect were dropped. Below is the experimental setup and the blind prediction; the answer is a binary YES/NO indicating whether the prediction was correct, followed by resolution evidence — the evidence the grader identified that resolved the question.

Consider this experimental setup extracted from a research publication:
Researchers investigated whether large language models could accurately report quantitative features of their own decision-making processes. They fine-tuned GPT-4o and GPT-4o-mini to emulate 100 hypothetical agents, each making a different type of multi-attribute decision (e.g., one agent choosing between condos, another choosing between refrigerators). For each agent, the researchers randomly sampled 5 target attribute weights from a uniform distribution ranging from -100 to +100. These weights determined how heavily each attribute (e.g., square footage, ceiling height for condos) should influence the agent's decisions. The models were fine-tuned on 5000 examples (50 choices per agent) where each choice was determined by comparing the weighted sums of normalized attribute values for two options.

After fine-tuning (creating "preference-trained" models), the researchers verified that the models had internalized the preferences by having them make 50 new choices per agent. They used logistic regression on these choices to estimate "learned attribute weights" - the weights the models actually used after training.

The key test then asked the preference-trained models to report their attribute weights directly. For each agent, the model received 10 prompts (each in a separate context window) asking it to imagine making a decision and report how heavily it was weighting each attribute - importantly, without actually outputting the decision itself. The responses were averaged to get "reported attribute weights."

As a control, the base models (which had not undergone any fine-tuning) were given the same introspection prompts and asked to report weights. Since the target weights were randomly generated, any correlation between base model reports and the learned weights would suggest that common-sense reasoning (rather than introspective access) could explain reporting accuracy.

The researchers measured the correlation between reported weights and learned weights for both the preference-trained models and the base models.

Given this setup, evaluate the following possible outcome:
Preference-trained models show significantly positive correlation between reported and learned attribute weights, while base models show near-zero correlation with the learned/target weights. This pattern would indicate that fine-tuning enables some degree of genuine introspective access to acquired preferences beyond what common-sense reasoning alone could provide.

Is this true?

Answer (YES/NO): YES